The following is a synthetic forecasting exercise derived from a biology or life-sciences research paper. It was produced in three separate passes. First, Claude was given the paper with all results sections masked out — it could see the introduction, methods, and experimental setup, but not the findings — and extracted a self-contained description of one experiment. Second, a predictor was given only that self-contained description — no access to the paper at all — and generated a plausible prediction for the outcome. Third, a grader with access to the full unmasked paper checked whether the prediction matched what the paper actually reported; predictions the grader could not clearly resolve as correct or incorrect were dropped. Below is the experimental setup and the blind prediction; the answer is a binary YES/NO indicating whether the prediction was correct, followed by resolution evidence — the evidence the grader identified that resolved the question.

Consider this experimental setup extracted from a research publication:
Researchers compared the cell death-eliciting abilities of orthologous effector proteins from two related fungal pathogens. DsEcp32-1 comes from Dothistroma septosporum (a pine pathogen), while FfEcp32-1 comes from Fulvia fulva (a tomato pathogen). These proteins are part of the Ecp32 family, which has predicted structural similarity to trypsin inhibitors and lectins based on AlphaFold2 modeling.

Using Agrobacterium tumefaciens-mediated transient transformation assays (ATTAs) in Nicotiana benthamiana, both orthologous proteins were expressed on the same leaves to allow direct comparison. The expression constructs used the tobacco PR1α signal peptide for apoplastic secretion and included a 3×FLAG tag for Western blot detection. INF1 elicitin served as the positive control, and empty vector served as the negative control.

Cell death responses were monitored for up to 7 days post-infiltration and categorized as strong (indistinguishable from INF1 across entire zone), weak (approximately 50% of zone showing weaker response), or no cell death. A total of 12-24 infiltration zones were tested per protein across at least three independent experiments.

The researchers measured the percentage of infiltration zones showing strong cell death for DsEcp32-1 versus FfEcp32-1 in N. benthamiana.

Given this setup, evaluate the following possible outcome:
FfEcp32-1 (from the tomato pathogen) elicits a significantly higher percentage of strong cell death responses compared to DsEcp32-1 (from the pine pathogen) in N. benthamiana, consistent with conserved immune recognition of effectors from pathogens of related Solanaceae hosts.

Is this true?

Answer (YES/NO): NO